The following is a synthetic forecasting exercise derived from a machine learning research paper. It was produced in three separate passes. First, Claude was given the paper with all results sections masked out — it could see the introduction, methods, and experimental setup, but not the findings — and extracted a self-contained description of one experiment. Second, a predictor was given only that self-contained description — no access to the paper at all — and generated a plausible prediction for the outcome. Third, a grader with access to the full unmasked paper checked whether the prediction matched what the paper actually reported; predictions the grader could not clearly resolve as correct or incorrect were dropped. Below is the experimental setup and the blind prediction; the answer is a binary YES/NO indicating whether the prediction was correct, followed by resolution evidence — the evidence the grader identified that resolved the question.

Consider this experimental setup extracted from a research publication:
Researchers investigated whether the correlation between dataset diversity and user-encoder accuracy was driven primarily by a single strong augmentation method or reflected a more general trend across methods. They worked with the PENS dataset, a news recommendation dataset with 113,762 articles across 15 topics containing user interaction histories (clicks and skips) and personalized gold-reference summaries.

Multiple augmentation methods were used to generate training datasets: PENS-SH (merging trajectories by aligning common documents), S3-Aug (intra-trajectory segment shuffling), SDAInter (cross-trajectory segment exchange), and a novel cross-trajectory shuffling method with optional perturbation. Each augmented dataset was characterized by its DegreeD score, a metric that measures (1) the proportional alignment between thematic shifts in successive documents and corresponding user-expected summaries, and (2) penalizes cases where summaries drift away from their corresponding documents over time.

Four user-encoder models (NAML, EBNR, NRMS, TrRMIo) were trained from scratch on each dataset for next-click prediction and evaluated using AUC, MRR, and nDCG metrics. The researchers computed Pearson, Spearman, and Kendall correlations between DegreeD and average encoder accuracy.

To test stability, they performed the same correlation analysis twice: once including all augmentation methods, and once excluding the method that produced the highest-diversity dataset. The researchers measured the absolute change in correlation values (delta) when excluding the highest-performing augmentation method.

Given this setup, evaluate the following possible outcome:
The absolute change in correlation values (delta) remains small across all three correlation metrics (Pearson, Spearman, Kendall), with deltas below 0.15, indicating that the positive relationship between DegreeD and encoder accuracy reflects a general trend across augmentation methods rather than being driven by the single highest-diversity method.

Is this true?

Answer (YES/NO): YES